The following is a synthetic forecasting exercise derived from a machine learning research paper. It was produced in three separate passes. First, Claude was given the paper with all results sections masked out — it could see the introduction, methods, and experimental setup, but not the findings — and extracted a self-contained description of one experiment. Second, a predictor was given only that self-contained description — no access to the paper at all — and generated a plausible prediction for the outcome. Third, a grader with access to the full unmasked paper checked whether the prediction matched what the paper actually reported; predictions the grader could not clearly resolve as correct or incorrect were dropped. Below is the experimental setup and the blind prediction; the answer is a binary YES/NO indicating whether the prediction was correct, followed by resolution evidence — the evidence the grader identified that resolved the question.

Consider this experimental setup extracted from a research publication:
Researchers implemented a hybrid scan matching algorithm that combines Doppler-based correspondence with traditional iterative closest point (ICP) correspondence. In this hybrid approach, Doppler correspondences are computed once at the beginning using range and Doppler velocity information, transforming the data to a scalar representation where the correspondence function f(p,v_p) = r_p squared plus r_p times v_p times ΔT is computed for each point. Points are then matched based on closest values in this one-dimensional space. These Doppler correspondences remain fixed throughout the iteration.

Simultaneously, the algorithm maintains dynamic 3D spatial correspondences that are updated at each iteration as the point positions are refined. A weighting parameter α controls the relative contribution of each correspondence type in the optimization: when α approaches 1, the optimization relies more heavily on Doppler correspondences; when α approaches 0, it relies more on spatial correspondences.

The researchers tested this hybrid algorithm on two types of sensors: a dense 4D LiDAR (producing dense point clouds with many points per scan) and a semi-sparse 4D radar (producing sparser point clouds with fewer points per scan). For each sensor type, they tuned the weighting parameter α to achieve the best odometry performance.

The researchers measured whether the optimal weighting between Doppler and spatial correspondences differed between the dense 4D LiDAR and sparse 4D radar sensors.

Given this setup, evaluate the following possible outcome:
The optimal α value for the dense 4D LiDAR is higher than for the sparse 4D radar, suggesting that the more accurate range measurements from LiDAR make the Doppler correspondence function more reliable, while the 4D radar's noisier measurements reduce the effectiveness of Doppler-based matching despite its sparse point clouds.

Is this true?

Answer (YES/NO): YES